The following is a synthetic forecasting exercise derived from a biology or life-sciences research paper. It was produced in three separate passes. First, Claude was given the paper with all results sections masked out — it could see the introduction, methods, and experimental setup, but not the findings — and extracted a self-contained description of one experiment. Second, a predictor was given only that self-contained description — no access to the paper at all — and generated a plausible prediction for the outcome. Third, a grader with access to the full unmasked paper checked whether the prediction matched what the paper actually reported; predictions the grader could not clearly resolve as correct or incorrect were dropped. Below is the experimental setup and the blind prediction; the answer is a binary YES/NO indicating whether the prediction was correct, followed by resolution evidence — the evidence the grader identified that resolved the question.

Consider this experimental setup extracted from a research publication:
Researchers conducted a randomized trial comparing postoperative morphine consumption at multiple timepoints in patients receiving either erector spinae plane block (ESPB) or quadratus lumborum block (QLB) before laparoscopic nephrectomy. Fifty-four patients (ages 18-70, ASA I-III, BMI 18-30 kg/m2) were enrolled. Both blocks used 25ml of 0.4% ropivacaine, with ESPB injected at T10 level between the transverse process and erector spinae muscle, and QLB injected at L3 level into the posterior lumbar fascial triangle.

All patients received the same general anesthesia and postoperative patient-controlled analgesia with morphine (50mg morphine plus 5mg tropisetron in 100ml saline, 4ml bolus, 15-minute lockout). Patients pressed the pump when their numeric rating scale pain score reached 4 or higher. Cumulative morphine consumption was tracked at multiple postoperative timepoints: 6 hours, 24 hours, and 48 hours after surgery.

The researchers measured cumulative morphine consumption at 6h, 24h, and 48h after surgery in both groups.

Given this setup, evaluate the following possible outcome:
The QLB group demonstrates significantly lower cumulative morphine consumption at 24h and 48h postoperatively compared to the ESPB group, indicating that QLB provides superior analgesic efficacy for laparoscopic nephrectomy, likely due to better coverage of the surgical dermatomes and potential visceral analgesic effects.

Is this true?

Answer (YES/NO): NO